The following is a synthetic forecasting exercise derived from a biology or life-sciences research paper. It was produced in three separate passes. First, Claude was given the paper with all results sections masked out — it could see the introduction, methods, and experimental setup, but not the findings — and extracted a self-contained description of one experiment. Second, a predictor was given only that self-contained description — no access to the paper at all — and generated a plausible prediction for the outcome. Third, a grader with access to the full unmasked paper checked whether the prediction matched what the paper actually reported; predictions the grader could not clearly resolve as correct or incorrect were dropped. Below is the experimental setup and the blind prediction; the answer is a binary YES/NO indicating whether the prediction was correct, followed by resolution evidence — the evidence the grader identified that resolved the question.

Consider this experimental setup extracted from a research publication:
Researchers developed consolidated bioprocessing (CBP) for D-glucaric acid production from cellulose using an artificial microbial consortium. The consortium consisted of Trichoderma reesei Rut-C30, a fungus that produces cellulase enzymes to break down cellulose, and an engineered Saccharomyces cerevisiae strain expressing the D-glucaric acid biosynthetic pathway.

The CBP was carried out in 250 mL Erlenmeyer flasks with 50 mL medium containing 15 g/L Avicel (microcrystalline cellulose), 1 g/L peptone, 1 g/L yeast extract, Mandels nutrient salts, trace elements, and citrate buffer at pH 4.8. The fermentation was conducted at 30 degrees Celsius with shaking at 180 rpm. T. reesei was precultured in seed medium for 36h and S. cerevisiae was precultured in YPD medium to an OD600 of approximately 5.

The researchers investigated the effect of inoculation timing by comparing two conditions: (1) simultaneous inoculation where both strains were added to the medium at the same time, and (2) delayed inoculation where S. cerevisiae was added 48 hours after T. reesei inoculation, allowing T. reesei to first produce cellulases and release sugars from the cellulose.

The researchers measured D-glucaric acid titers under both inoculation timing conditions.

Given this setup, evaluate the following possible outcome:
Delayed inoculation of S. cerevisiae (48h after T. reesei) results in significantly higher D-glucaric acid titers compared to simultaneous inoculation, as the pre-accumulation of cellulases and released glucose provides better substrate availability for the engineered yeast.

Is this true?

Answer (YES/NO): NO